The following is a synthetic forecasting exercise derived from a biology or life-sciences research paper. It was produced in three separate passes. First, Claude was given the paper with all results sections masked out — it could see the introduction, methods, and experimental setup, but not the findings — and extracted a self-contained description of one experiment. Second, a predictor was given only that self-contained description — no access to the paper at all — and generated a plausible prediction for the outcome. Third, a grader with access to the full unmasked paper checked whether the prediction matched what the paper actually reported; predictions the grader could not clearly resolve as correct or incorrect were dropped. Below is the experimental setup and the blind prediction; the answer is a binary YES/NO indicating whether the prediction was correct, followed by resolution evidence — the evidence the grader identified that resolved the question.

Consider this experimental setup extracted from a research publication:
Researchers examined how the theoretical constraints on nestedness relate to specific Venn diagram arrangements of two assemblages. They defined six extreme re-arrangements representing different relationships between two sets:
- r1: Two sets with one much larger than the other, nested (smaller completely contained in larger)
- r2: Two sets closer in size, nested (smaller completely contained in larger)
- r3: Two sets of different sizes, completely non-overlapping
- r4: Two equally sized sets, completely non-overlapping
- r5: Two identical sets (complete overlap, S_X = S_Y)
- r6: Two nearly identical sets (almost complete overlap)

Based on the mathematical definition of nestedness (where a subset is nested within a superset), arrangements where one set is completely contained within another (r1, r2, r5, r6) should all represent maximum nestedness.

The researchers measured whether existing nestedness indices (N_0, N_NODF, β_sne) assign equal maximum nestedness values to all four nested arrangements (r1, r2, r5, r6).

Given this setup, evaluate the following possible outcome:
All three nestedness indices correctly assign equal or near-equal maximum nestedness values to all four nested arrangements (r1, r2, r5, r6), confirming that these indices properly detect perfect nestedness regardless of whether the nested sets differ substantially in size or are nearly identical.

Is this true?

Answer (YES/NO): NO